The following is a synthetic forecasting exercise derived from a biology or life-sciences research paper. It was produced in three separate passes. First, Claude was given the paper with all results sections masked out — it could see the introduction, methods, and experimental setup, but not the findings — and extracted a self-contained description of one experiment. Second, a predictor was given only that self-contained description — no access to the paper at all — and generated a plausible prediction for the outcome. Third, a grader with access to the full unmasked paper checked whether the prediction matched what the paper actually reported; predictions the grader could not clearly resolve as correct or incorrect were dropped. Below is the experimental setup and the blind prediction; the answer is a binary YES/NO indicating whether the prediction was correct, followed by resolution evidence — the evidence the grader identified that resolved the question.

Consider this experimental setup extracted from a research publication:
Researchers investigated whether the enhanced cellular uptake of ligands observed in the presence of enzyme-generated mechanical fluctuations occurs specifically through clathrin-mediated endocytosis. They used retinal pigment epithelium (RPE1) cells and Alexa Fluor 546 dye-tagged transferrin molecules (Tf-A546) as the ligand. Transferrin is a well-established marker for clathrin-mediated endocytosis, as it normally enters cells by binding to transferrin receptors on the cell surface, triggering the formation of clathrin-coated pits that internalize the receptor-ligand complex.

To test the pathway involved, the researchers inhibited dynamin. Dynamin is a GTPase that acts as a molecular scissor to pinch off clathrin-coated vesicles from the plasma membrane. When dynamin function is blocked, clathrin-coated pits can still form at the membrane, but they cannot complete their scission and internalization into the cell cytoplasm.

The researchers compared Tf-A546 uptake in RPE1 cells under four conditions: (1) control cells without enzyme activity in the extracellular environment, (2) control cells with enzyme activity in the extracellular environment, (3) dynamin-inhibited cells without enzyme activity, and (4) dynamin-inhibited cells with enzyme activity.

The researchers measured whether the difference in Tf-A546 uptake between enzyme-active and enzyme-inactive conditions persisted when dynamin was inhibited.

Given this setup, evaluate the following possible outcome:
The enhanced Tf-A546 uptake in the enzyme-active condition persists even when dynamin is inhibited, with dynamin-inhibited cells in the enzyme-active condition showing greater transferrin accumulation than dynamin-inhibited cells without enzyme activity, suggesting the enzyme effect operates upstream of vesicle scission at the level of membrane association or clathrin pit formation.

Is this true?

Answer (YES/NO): NO